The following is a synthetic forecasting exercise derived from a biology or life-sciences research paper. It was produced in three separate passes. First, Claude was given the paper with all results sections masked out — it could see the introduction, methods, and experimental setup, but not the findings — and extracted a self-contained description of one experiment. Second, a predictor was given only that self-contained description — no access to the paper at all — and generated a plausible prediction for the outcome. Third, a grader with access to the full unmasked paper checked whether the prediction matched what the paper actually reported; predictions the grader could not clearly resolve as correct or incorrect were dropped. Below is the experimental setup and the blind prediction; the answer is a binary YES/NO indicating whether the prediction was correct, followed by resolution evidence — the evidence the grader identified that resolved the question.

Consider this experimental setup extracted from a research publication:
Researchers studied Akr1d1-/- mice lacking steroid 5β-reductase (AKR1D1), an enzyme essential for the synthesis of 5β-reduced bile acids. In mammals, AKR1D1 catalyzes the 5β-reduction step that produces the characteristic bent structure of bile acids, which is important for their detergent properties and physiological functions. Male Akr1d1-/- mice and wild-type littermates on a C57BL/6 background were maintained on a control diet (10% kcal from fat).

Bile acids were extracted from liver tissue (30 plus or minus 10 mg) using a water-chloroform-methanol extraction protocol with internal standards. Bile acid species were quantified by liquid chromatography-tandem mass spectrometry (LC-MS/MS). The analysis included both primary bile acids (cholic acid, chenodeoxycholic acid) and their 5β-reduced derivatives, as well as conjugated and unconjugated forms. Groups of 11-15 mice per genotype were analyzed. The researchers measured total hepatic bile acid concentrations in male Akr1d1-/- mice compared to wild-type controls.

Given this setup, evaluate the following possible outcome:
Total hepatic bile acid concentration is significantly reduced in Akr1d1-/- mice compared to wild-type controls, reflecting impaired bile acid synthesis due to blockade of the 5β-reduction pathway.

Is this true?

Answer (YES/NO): YES